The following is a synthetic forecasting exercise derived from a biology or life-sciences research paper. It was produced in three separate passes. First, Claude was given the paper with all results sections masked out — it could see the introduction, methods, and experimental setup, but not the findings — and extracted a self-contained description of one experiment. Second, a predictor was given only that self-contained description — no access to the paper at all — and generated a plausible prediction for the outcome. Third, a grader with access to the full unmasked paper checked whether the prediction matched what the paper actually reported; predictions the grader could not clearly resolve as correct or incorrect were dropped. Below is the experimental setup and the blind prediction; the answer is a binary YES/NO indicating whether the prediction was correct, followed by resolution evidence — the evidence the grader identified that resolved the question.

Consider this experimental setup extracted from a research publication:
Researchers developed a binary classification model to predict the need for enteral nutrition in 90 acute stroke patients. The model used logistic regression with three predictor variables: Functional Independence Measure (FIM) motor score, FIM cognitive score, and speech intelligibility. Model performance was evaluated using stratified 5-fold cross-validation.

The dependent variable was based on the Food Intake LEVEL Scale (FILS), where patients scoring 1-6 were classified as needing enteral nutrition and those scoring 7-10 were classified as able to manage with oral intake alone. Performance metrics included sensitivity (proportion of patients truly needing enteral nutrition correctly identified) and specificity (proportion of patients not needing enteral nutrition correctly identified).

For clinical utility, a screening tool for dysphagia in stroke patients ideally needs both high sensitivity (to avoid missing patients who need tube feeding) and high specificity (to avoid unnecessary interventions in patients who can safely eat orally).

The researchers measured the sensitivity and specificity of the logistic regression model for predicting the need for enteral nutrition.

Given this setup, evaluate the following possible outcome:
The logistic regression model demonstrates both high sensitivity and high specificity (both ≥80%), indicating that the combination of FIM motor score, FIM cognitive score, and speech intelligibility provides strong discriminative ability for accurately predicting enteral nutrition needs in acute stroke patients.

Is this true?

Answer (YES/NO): YES